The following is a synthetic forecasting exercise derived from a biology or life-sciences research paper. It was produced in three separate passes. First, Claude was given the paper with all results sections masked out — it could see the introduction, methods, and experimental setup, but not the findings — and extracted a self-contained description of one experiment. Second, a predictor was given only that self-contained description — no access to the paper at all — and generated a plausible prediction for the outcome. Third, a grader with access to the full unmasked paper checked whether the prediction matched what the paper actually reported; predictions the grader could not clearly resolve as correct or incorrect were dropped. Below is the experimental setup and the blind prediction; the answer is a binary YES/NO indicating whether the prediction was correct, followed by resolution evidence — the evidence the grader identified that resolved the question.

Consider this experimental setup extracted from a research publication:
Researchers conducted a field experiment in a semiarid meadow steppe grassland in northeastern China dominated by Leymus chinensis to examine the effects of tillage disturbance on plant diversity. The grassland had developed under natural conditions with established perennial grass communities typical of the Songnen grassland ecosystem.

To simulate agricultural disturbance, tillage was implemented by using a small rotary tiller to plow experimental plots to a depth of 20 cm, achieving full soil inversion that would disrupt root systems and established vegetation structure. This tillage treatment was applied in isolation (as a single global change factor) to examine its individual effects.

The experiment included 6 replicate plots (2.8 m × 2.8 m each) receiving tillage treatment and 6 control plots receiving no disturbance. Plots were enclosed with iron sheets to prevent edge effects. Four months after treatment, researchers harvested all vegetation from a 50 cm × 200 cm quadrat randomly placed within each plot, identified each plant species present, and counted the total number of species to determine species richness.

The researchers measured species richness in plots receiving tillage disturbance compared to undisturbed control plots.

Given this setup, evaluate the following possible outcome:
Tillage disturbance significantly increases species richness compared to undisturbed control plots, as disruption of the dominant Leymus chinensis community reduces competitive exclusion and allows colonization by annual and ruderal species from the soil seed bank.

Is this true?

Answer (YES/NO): NO